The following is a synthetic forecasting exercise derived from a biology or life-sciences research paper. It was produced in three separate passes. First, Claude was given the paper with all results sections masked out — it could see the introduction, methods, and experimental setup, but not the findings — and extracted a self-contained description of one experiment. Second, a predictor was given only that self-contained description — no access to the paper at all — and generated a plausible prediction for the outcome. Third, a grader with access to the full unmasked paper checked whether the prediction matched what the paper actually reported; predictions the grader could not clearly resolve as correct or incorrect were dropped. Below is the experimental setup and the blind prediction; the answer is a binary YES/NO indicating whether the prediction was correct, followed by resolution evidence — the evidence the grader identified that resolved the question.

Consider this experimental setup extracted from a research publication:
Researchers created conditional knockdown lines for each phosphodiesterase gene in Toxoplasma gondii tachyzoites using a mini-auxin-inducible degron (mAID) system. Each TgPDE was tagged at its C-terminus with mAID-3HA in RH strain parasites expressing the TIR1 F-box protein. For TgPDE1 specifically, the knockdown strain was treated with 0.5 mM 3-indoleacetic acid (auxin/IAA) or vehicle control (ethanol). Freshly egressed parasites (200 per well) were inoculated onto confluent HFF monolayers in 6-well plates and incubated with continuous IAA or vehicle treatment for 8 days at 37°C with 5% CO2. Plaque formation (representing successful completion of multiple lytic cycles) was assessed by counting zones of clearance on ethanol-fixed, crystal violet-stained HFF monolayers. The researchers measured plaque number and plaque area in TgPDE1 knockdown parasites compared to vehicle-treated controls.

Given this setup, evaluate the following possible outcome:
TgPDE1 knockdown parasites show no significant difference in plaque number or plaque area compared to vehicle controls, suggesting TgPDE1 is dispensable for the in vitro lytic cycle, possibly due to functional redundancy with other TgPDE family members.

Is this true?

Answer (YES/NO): NO